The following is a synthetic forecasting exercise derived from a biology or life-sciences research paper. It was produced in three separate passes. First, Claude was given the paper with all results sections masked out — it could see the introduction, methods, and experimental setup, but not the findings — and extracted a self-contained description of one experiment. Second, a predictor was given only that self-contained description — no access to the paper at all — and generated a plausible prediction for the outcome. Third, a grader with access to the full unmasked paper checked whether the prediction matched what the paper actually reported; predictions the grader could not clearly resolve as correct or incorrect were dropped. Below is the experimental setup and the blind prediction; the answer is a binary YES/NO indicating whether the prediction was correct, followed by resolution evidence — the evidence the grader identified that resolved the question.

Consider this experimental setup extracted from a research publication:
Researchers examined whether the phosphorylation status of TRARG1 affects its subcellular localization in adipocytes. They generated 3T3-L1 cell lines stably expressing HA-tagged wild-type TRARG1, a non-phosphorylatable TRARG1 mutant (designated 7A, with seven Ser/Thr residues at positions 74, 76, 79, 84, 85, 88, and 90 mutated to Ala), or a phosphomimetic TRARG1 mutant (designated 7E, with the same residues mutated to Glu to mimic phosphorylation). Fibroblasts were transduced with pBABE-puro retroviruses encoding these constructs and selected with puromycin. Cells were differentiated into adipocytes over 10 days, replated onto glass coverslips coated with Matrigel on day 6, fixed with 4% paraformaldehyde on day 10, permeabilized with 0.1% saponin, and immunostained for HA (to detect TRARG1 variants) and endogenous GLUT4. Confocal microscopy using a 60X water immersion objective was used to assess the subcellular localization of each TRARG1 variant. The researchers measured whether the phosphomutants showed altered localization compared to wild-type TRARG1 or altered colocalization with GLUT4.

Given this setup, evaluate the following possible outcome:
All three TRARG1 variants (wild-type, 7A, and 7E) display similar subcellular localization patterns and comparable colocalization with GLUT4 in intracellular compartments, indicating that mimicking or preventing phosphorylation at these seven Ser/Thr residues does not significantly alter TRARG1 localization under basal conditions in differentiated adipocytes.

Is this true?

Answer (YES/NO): YES